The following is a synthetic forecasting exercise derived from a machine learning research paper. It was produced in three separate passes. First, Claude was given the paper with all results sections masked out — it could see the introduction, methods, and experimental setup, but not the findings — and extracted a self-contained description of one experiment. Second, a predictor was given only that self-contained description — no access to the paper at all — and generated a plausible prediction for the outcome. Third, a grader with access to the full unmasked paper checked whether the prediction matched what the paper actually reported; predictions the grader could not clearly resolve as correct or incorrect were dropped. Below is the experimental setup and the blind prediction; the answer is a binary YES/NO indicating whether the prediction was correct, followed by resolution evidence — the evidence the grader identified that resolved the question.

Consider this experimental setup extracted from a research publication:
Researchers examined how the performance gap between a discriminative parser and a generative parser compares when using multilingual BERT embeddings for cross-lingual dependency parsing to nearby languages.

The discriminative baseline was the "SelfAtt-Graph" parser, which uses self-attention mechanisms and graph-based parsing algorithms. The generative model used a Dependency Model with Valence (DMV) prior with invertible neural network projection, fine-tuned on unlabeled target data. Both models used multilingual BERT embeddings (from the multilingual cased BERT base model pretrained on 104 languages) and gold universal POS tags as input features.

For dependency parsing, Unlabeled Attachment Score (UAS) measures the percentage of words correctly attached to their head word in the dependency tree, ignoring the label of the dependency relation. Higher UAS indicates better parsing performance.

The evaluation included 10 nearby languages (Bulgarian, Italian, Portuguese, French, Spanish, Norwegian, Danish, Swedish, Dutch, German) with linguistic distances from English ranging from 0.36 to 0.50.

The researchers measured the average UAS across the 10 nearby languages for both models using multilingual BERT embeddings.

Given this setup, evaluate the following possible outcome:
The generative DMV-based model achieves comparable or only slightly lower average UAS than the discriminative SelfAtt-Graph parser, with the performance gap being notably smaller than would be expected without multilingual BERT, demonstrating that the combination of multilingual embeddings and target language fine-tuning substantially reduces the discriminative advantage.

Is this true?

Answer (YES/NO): NO